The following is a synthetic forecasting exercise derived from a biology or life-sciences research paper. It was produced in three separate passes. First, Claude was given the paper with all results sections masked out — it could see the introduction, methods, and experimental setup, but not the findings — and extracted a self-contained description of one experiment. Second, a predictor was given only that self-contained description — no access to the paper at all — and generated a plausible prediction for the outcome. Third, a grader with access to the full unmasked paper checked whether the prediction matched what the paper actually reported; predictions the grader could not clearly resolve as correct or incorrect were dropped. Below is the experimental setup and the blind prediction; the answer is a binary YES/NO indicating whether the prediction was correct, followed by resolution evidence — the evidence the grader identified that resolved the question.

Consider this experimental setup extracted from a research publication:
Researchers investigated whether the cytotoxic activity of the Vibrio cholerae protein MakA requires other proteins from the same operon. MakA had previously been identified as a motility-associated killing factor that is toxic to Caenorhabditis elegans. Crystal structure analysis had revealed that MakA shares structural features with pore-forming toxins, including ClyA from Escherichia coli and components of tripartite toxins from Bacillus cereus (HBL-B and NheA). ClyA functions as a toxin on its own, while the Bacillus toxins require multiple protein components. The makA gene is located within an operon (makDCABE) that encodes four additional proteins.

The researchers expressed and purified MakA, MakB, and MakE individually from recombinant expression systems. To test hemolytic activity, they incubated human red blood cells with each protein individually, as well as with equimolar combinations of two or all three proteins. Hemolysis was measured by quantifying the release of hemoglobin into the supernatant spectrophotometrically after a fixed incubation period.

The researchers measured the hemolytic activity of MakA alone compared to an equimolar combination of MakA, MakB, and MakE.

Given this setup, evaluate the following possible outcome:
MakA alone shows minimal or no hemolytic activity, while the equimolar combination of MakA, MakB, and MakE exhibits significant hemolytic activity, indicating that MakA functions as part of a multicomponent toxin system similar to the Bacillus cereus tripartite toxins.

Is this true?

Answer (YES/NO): YES